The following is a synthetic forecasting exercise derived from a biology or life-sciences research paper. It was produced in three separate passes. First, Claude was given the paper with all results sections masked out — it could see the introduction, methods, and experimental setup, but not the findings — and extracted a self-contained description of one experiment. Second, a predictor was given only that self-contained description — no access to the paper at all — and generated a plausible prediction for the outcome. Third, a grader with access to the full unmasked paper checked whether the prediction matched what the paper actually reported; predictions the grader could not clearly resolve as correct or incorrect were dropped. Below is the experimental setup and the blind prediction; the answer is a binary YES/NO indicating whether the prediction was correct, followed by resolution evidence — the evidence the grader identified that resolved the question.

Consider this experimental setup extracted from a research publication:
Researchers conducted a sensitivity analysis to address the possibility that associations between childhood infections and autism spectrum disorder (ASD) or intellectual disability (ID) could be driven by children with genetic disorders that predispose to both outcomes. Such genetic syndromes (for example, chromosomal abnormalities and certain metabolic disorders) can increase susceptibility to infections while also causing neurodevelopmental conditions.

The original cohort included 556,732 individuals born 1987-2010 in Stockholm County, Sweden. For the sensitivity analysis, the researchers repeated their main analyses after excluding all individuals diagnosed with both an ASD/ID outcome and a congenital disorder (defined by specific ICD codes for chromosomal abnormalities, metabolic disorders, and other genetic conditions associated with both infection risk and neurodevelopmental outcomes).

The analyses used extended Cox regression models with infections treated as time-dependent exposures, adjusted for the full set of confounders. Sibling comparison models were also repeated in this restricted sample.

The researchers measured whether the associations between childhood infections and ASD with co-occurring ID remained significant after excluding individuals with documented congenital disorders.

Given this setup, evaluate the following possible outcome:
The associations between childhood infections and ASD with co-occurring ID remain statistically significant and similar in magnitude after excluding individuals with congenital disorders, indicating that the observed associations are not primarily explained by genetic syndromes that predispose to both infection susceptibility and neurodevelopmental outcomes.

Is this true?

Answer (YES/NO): NO